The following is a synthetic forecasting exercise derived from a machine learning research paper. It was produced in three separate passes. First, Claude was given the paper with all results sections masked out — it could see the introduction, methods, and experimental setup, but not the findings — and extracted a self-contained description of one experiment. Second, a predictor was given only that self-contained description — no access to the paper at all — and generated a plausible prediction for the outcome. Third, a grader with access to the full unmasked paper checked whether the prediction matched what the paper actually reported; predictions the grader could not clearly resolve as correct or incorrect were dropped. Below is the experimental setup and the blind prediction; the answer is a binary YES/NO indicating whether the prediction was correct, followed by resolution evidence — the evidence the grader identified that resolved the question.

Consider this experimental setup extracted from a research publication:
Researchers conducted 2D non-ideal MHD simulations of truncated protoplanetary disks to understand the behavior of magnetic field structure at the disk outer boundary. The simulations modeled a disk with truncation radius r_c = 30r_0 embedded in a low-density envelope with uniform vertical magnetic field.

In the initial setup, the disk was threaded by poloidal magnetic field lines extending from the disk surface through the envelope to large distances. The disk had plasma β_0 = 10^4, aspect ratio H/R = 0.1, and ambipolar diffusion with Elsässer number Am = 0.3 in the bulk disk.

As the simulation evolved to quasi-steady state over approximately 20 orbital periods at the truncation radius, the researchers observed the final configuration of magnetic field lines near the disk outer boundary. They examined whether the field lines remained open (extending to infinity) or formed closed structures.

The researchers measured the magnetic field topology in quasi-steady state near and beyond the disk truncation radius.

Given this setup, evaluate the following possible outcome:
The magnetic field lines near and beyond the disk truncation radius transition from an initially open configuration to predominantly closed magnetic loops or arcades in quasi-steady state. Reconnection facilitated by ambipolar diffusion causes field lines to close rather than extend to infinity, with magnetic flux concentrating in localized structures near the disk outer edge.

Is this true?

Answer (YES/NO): YES